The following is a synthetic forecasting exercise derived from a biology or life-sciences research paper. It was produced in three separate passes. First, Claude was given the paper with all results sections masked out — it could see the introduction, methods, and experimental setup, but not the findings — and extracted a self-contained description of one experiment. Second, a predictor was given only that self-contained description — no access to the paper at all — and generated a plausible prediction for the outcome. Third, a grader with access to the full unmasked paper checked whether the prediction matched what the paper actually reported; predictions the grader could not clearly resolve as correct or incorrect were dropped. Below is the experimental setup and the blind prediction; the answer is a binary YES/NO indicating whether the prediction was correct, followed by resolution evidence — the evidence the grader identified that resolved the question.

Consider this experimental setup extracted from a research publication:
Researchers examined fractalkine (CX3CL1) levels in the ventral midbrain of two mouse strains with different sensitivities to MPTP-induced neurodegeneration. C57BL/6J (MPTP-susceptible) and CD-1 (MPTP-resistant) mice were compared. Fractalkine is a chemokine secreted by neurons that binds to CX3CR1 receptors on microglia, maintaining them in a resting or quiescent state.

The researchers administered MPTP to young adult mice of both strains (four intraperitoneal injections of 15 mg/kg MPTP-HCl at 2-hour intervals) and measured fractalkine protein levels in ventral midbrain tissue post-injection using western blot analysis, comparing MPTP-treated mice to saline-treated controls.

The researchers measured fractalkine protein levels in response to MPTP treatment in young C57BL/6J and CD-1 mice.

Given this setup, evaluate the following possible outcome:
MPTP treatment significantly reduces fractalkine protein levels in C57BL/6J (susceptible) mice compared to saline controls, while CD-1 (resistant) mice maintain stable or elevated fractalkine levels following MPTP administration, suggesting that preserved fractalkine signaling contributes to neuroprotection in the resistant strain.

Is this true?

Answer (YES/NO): NO